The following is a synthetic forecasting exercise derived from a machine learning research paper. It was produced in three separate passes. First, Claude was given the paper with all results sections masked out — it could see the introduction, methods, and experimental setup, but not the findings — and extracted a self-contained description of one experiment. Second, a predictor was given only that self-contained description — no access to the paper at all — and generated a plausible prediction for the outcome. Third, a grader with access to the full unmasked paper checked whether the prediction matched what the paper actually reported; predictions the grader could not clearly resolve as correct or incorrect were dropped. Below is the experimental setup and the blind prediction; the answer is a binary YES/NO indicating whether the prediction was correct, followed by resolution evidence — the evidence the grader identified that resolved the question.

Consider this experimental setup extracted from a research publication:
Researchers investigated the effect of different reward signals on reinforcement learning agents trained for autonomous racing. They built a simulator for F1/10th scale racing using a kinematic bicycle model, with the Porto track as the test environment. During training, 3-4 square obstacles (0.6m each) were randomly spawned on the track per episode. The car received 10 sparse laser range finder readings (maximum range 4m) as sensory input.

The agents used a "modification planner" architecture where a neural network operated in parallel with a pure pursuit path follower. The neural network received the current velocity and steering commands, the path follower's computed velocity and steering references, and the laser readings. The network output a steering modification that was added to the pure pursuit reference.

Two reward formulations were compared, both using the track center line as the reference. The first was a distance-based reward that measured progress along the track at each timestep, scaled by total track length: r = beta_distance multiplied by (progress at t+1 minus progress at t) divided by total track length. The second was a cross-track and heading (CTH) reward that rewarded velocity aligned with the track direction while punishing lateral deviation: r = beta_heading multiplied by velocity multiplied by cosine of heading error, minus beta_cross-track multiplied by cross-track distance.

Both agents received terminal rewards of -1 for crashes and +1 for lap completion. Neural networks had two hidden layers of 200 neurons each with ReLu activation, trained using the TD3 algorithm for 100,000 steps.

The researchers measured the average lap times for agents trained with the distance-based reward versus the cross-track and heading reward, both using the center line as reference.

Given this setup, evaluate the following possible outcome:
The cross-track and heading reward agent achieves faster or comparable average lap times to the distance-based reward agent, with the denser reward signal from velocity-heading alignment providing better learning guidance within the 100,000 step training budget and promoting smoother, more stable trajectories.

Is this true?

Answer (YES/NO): NO